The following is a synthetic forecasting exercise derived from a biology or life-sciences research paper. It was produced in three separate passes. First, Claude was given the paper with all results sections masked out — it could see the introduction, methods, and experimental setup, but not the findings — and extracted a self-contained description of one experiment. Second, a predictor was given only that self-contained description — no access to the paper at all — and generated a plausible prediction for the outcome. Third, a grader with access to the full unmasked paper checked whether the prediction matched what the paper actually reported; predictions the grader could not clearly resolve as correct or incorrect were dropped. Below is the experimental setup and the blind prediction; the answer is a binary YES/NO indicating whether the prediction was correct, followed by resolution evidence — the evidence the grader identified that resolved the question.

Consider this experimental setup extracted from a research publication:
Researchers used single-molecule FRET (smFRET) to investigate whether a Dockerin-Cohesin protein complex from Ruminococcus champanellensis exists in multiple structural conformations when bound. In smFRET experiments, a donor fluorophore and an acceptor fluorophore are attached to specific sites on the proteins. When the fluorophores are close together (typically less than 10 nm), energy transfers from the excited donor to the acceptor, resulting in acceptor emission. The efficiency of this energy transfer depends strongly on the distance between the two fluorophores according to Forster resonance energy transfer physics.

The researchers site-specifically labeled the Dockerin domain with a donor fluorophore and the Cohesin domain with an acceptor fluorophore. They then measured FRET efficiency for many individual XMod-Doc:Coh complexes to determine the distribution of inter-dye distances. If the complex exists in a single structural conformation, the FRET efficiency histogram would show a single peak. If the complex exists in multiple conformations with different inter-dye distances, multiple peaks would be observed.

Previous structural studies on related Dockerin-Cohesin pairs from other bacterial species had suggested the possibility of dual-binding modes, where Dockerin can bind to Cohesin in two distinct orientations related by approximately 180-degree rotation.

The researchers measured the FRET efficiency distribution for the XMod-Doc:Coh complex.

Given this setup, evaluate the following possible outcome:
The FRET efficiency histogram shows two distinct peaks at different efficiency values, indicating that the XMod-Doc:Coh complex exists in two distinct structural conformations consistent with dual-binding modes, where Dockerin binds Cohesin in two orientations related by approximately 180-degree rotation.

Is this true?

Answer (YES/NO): YES